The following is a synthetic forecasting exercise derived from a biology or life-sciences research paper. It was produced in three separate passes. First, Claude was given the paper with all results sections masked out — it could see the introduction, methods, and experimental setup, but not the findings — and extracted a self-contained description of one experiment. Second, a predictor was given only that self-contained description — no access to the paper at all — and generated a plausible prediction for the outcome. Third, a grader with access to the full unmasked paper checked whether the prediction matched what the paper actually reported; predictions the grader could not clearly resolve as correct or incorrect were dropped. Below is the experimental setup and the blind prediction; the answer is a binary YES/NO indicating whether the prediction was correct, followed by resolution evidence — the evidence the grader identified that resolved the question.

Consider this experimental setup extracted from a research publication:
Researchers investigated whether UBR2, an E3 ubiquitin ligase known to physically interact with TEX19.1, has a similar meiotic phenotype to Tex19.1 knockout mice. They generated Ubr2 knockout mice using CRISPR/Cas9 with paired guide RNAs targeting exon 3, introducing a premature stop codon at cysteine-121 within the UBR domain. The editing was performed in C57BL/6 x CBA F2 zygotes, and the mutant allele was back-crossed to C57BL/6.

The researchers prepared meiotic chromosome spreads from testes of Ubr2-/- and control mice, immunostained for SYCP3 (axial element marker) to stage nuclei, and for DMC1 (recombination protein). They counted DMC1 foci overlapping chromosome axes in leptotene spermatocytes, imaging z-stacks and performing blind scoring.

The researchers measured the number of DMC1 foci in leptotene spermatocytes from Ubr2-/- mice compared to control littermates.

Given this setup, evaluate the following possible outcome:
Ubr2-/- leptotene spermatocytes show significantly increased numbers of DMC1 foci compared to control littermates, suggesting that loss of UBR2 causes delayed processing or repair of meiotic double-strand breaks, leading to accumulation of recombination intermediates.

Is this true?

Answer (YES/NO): NO